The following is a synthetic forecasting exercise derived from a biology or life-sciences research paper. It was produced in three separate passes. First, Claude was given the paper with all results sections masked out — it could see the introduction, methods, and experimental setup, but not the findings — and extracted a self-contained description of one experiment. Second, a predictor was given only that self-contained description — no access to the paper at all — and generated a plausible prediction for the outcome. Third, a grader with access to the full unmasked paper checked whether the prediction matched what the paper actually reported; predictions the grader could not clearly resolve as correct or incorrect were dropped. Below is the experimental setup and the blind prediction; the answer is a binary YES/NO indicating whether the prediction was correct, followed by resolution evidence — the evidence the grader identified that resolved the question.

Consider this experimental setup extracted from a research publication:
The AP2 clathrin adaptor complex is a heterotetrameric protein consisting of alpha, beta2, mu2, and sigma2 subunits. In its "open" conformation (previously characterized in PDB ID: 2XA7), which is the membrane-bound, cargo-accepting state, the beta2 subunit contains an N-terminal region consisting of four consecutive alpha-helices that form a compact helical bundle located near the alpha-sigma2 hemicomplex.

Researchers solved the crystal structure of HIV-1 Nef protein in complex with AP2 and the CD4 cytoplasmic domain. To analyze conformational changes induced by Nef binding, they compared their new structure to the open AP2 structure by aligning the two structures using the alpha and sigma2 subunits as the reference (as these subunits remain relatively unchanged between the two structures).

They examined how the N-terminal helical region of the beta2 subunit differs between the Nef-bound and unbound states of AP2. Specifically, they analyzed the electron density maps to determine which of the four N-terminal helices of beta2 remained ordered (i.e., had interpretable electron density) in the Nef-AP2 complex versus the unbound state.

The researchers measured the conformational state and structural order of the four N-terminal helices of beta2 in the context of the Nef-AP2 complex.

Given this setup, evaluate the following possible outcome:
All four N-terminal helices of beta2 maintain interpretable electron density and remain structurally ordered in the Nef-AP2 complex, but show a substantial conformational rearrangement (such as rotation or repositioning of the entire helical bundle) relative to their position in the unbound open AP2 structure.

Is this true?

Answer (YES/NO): NO